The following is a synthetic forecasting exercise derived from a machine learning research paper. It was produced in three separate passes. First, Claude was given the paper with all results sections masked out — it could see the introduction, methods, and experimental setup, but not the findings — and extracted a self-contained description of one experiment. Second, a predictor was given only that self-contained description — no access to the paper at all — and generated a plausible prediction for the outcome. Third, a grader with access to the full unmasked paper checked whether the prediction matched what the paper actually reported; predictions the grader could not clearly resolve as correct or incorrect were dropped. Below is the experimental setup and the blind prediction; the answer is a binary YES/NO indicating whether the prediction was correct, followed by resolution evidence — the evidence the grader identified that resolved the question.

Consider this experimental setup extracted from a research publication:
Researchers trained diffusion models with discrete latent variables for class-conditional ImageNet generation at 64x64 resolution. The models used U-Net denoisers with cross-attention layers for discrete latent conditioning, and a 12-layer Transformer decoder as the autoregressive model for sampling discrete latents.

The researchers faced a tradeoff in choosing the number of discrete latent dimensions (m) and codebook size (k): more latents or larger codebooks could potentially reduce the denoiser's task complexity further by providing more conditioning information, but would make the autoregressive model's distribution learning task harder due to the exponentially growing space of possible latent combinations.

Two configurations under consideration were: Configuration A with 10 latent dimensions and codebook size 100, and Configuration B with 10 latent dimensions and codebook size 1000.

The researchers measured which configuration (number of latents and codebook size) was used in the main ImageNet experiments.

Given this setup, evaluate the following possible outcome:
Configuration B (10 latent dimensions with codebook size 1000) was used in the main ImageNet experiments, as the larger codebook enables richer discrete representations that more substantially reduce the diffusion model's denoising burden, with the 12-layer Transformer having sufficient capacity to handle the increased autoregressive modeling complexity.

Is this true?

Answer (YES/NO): NO